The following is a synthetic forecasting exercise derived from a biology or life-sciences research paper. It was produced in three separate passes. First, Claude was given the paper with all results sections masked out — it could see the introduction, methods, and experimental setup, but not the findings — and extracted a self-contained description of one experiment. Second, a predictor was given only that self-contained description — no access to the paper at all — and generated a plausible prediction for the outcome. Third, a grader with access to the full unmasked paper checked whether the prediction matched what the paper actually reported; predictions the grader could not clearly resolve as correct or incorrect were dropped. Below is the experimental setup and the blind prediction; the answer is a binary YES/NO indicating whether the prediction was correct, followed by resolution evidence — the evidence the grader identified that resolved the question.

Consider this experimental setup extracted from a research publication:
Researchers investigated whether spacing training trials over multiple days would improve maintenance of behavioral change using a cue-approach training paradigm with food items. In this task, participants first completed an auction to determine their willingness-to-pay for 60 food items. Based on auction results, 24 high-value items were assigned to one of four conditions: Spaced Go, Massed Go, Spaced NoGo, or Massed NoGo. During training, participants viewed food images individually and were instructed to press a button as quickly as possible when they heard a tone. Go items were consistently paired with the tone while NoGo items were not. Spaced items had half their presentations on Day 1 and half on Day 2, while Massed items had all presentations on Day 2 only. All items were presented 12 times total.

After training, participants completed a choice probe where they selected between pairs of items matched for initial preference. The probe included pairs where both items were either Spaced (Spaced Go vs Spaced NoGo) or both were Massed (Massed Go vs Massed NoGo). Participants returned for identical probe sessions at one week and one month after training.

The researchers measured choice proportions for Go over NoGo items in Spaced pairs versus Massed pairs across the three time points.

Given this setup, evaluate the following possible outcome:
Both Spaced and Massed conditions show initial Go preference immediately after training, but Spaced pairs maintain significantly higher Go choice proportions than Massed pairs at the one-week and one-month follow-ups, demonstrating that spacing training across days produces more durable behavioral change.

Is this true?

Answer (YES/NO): NO